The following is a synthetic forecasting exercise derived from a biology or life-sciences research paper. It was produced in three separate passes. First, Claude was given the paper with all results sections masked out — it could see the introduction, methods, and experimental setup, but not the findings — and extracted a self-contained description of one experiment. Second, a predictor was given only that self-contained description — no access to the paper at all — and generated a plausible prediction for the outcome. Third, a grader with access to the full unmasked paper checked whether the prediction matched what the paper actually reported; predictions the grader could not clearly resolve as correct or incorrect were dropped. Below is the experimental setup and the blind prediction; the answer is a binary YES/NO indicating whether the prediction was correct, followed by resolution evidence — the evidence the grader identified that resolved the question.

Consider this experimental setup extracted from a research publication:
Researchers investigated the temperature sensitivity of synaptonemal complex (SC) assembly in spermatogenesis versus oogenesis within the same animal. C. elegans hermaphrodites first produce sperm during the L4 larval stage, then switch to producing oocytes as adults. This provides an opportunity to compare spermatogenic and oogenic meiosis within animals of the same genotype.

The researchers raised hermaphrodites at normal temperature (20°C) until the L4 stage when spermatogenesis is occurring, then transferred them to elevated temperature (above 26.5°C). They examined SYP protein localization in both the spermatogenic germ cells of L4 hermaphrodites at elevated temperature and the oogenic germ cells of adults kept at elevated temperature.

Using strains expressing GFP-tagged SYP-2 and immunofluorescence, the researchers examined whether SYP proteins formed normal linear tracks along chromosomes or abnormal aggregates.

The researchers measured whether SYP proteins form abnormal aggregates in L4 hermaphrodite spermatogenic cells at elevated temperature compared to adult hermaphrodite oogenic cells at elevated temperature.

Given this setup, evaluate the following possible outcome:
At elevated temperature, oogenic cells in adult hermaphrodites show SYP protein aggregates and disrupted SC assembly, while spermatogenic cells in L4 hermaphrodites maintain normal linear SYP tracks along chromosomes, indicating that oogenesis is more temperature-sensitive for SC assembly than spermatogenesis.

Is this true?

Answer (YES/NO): YES